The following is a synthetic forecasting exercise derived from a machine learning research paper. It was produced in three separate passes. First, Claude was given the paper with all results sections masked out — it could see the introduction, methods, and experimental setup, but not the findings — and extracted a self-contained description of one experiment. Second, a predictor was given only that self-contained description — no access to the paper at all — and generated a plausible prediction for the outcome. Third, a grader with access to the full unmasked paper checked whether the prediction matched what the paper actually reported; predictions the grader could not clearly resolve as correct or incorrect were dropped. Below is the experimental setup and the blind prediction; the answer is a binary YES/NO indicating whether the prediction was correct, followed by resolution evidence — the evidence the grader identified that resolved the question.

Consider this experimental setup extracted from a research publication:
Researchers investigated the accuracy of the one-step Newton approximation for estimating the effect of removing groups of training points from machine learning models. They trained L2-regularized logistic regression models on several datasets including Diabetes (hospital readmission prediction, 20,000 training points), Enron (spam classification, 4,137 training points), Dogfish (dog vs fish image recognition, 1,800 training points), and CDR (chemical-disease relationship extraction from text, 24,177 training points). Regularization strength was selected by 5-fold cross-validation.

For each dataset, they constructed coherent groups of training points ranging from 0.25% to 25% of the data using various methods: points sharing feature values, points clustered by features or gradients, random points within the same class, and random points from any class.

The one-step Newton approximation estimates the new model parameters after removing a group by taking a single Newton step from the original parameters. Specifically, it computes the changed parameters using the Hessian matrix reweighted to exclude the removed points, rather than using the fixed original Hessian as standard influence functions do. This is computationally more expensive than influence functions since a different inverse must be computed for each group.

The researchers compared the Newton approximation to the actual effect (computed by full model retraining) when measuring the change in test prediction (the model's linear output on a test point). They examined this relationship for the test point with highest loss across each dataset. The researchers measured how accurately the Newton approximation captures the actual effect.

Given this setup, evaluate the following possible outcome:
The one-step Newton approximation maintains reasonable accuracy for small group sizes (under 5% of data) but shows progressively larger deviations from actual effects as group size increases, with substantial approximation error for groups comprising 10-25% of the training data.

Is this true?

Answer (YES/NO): NO